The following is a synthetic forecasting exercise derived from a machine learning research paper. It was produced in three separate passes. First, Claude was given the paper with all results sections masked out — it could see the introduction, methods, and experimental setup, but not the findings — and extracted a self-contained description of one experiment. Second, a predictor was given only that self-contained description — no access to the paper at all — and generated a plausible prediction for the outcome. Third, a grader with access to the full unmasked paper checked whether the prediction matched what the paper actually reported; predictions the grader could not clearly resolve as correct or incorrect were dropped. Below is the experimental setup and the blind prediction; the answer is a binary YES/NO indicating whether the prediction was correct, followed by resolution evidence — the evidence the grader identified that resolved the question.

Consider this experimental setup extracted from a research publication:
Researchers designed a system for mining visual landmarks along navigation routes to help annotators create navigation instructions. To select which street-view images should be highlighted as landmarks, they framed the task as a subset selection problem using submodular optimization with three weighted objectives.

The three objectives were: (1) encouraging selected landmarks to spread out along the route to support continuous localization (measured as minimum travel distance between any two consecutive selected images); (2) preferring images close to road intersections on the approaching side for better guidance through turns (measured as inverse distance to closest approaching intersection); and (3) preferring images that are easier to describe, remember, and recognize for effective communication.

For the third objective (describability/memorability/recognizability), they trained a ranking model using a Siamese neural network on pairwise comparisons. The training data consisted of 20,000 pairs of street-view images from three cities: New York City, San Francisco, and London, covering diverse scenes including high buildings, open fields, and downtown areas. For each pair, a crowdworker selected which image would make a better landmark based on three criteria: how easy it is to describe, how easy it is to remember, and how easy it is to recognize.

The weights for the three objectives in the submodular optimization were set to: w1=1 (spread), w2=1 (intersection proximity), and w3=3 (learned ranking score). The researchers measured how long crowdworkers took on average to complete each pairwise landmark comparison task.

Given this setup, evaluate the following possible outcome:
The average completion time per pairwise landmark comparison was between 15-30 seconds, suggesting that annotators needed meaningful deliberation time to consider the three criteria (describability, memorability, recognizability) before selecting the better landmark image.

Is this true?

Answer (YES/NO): NO